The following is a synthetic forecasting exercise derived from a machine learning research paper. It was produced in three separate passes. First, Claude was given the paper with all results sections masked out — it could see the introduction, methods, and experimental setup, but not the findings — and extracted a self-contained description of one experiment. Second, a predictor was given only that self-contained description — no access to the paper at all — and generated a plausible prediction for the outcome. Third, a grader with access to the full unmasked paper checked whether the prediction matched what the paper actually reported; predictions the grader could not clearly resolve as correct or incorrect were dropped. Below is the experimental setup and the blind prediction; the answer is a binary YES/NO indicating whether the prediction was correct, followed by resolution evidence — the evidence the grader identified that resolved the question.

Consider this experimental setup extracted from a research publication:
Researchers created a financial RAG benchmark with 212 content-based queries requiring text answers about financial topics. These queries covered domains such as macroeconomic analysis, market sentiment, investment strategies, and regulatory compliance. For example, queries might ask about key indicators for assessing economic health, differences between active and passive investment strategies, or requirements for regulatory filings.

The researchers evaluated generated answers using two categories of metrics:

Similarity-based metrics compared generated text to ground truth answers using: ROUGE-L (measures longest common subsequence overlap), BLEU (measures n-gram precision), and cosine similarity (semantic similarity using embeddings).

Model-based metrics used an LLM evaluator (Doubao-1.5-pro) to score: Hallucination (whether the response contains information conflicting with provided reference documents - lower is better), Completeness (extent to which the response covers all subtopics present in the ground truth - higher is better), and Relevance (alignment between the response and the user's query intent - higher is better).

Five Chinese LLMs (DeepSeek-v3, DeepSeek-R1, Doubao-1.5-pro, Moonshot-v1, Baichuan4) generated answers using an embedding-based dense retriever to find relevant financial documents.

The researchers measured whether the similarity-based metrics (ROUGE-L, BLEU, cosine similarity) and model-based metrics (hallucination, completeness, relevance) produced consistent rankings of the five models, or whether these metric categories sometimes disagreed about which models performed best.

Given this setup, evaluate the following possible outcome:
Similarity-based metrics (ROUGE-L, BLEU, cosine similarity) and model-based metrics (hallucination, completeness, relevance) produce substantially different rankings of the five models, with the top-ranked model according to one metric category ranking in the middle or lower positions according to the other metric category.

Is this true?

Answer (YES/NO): NO